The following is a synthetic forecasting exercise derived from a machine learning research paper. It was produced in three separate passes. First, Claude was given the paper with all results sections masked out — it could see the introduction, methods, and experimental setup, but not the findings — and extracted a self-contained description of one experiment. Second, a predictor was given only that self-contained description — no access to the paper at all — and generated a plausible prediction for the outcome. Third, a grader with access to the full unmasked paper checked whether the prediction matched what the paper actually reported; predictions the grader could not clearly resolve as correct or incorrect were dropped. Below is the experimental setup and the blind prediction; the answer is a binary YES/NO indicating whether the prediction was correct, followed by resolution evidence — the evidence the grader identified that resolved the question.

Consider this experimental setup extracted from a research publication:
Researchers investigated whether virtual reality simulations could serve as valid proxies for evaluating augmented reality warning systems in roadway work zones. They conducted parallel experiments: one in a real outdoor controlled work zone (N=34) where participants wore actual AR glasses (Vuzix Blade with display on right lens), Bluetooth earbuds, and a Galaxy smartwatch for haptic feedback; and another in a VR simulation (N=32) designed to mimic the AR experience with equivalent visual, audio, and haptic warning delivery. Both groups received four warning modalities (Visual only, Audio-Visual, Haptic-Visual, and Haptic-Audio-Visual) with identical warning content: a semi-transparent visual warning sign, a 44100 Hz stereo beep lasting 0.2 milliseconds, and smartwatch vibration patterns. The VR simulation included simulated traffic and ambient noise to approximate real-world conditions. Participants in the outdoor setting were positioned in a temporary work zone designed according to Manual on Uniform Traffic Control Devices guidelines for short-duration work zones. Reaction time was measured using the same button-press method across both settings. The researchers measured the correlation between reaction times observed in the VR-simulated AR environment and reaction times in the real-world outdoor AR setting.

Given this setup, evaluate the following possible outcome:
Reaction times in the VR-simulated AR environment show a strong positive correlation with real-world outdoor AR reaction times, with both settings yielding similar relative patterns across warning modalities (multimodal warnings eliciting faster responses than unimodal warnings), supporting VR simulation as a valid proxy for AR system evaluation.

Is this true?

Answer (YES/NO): NO